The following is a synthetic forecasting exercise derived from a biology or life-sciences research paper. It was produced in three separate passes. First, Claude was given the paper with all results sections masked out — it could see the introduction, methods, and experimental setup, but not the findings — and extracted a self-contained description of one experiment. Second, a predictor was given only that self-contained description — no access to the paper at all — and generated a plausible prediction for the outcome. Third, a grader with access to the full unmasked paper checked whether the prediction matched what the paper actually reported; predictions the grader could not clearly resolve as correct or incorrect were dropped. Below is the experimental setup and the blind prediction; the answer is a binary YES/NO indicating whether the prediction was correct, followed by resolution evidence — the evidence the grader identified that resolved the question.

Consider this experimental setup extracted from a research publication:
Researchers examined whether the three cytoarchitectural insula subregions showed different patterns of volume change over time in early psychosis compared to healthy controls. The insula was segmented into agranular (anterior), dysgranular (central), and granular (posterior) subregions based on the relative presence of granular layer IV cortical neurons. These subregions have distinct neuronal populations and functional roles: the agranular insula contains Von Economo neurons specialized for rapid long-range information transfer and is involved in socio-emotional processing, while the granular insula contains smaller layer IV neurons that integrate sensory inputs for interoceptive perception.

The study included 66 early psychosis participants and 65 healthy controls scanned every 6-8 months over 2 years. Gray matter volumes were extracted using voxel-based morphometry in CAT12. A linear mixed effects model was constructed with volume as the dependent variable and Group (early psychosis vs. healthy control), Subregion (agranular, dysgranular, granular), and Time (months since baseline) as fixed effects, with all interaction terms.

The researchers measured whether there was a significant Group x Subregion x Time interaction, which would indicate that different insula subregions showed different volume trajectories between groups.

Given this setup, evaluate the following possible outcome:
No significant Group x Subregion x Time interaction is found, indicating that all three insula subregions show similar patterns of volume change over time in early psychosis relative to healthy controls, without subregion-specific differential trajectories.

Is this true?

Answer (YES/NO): YES